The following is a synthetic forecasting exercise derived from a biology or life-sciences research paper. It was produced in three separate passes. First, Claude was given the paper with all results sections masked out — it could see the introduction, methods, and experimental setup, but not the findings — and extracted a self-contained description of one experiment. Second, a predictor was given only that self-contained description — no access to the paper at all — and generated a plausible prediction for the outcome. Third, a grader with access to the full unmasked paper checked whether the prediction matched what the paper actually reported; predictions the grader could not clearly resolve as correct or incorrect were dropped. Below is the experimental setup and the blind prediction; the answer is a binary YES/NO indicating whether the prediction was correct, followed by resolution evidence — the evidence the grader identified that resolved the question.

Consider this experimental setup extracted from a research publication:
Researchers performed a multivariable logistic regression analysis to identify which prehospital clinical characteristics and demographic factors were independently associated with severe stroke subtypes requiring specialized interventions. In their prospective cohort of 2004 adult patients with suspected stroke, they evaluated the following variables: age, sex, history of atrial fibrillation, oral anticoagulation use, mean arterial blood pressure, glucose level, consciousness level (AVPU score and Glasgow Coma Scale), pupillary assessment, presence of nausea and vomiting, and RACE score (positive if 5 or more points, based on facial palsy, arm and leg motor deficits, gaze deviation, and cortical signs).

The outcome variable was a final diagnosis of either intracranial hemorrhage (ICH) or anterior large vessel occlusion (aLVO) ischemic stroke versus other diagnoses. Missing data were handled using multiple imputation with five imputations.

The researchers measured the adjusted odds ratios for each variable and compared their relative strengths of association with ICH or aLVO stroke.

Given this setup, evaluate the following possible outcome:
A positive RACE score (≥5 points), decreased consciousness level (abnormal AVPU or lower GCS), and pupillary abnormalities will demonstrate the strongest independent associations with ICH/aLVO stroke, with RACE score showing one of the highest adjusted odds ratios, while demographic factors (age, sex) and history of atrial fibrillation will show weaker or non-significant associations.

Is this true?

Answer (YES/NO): NO